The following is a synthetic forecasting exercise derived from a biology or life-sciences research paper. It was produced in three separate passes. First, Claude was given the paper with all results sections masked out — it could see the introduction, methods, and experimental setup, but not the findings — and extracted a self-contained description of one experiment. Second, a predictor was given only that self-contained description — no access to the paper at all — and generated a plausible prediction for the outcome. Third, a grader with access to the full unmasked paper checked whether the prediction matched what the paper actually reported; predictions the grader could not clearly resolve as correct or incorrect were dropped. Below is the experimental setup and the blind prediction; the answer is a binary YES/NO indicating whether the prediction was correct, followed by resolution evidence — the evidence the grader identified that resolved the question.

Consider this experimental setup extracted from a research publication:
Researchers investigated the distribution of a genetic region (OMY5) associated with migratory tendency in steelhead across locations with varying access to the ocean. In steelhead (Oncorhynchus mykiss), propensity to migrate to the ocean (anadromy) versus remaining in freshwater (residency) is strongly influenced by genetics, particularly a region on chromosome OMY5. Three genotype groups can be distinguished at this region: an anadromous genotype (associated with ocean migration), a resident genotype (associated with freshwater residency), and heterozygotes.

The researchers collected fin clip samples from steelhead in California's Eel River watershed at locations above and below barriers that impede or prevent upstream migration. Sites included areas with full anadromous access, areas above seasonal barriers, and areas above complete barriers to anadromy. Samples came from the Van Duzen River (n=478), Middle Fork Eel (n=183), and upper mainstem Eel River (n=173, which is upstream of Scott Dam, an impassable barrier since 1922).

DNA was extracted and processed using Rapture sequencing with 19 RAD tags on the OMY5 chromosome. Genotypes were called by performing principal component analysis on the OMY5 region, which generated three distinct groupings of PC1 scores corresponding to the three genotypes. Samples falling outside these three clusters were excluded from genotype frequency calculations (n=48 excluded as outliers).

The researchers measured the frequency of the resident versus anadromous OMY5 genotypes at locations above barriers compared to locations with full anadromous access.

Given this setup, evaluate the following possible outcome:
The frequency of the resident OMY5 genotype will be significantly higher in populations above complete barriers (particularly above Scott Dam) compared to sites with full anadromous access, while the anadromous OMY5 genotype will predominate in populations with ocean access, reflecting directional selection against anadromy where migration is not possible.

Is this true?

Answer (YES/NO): NO